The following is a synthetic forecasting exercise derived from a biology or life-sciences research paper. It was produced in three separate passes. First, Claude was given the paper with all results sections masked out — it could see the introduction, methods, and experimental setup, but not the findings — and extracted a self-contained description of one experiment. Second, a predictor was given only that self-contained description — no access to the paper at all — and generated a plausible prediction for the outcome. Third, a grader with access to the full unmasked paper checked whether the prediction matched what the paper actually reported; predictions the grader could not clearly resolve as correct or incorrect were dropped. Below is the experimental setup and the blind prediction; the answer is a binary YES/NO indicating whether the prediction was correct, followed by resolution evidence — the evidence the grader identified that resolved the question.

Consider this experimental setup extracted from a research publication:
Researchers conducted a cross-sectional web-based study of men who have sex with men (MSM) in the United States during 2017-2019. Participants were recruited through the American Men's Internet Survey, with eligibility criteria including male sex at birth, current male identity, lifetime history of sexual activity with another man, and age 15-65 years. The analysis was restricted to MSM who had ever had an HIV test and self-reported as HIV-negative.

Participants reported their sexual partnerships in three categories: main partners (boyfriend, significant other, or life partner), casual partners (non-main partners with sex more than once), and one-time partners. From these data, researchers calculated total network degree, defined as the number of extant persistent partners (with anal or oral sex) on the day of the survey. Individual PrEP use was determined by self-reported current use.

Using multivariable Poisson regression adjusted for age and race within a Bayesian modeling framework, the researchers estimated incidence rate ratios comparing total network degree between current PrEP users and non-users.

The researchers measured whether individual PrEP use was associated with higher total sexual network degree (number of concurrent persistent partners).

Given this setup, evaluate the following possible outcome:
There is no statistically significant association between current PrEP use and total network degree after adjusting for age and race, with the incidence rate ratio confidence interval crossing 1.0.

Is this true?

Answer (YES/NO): NO